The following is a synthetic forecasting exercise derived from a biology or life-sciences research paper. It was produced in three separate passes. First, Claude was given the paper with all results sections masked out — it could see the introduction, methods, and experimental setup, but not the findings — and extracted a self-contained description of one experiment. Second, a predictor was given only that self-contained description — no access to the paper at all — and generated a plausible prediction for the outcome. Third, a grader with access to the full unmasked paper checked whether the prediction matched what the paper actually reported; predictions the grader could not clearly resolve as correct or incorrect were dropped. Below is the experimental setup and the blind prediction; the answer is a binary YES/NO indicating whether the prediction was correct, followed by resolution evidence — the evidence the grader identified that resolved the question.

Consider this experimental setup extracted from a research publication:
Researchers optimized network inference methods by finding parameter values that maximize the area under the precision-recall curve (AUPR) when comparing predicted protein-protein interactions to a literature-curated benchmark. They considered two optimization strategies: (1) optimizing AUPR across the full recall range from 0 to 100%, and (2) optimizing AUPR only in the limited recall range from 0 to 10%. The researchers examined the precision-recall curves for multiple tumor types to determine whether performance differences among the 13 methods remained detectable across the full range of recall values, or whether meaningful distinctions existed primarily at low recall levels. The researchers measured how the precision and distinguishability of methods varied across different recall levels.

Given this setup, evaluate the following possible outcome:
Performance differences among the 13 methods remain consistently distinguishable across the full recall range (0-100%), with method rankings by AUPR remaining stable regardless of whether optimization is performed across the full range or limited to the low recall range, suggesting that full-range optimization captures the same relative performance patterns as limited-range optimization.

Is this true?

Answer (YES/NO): NO